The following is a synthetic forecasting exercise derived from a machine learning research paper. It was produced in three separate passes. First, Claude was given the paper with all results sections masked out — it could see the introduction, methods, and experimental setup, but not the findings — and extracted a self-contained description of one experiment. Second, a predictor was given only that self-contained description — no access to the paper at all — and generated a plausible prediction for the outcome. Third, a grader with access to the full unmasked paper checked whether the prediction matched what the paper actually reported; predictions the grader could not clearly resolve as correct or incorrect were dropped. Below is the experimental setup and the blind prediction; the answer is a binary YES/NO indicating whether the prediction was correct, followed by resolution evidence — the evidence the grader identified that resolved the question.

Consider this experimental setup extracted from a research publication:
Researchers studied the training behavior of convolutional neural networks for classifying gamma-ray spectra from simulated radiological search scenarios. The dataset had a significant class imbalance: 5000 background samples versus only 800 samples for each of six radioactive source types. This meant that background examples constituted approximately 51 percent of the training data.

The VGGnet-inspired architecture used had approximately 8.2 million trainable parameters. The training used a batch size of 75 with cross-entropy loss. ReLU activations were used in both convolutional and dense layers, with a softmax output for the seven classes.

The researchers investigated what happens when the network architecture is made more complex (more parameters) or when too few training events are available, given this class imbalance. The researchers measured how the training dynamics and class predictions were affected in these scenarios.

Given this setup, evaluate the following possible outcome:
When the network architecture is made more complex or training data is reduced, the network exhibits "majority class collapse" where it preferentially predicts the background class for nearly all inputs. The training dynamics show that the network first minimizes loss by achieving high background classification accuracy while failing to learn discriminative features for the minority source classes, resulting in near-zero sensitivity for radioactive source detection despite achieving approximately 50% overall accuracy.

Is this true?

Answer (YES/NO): NO